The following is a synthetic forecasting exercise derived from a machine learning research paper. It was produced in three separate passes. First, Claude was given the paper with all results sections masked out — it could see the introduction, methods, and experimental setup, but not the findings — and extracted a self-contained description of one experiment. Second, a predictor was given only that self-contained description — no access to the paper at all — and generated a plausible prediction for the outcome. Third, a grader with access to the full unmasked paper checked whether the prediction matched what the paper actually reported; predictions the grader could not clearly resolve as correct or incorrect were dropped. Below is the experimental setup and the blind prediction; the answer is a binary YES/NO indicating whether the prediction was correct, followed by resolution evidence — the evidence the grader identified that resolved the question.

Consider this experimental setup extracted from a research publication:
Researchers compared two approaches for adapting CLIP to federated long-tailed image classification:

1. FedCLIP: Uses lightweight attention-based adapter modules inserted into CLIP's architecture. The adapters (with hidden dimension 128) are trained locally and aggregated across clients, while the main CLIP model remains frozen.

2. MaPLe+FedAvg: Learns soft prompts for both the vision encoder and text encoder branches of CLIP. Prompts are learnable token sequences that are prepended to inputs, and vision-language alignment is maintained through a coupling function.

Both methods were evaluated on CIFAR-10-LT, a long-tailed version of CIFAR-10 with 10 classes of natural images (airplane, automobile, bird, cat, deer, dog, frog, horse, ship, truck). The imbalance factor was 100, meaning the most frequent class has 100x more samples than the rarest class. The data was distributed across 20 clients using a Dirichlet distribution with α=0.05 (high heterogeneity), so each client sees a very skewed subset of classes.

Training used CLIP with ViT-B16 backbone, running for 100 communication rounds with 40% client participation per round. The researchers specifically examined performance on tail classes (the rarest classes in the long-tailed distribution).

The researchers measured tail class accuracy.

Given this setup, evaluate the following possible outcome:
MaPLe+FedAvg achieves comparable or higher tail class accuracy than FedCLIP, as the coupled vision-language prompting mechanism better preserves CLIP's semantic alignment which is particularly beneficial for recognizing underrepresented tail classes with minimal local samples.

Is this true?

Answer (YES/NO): YES